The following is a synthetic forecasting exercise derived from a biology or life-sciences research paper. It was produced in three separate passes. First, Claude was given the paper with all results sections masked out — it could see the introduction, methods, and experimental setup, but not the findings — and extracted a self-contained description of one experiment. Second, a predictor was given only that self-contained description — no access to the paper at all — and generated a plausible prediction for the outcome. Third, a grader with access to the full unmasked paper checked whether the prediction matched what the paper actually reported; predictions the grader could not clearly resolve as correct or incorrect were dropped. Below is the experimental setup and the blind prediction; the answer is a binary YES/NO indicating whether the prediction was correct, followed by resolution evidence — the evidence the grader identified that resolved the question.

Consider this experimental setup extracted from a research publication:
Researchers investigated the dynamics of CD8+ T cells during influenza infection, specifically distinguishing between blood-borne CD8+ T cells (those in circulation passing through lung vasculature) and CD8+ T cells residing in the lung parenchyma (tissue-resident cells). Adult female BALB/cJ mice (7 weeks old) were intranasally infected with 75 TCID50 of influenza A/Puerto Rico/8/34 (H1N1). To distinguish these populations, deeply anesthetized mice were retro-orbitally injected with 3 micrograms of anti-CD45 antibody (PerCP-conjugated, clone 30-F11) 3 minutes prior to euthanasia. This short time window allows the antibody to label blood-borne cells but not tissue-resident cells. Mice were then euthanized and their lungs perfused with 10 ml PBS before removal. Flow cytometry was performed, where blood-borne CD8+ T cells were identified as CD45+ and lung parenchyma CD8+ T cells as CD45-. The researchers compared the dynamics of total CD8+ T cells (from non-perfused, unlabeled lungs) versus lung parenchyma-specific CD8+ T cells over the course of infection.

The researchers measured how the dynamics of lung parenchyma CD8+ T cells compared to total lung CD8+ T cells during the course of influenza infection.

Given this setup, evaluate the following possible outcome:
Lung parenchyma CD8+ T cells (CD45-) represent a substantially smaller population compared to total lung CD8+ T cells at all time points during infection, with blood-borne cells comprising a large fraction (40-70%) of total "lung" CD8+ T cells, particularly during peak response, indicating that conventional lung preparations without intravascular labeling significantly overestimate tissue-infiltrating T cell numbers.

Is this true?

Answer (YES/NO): NO